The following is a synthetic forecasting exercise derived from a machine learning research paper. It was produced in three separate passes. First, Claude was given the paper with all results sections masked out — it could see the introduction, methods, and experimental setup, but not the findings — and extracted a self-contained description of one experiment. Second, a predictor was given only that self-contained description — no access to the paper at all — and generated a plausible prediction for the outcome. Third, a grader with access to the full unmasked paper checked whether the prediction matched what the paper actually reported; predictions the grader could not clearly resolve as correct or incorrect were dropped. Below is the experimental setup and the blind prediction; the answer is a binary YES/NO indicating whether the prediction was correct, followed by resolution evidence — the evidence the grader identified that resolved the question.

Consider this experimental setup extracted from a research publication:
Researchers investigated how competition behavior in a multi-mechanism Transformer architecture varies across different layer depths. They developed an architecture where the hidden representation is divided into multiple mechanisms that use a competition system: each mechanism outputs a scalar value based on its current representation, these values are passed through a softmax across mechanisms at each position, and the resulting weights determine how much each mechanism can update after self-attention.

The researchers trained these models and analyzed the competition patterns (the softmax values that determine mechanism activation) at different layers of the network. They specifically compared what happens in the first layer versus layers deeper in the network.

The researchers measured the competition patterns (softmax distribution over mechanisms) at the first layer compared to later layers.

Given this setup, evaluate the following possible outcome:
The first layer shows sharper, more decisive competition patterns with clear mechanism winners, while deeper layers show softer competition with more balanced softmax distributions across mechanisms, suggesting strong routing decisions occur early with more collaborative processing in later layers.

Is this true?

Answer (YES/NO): NO